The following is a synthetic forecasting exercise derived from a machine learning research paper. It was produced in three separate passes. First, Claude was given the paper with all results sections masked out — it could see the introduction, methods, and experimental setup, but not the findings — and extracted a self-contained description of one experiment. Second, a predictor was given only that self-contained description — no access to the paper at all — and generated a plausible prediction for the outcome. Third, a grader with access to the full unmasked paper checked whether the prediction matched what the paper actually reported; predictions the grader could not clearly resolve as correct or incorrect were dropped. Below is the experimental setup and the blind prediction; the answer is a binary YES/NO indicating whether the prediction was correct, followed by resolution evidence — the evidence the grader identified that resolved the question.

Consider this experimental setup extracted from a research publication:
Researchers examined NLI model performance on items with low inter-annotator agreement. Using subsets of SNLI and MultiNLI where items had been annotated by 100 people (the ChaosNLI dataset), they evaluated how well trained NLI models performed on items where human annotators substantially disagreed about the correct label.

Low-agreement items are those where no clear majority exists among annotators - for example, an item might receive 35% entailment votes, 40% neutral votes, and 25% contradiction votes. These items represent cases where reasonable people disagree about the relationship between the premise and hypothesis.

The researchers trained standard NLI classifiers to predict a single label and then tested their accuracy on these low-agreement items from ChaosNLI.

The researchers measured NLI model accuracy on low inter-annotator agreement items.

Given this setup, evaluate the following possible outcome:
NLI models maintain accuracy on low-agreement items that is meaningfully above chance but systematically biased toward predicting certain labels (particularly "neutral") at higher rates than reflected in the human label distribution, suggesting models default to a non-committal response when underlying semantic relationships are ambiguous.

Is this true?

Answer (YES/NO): NO